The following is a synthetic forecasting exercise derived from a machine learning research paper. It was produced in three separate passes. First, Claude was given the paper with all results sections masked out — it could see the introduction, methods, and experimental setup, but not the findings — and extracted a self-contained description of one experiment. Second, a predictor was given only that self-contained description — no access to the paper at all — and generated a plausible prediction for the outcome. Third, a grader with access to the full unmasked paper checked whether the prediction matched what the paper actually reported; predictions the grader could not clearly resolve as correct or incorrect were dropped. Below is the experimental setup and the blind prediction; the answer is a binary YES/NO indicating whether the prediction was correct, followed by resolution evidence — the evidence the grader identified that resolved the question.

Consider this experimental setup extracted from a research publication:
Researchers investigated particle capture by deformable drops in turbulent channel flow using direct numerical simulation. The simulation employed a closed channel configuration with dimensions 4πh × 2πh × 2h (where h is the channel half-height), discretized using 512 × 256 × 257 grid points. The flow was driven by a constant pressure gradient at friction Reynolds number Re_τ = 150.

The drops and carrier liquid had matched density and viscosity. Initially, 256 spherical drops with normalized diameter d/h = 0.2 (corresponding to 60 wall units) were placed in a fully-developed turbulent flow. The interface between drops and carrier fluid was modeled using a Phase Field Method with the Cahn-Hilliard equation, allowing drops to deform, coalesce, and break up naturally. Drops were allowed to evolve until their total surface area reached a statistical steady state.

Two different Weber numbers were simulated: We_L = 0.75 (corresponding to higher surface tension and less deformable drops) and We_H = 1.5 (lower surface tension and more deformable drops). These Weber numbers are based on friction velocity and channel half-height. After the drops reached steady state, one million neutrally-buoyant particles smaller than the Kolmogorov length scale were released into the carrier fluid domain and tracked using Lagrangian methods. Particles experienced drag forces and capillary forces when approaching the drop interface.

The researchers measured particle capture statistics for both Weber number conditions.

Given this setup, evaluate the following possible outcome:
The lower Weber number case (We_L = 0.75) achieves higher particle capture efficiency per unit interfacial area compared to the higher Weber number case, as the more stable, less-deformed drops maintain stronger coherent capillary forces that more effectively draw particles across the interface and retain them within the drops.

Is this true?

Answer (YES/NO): NO